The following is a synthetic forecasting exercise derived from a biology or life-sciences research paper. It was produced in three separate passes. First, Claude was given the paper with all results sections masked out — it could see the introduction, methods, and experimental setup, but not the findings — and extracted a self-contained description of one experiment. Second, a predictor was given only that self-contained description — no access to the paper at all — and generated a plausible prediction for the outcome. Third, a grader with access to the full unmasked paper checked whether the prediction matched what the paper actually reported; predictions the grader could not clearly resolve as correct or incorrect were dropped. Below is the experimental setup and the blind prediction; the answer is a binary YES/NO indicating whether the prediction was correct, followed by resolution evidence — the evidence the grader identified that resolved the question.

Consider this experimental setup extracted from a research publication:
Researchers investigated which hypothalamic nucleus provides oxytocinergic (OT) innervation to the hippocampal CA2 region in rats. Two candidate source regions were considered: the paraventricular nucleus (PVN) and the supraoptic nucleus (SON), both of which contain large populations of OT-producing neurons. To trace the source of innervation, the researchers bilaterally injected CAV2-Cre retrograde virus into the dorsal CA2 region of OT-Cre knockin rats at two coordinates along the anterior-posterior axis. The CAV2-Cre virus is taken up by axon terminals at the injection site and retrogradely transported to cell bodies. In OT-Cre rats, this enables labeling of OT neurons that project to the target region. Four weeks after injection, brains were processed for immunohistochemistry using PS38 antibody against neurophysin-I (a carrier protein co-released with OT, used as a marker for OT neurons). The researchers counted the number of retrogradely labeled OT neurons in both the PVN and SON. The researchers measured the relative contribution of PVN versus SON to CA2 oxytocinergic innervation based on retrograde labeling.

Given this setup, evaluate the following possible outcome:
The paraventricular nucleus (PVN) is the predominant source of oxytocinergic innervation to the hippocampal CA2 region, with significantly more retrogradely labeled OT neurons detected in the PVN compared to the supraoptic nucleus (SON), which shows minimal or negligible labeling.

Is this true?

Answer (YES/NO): YES